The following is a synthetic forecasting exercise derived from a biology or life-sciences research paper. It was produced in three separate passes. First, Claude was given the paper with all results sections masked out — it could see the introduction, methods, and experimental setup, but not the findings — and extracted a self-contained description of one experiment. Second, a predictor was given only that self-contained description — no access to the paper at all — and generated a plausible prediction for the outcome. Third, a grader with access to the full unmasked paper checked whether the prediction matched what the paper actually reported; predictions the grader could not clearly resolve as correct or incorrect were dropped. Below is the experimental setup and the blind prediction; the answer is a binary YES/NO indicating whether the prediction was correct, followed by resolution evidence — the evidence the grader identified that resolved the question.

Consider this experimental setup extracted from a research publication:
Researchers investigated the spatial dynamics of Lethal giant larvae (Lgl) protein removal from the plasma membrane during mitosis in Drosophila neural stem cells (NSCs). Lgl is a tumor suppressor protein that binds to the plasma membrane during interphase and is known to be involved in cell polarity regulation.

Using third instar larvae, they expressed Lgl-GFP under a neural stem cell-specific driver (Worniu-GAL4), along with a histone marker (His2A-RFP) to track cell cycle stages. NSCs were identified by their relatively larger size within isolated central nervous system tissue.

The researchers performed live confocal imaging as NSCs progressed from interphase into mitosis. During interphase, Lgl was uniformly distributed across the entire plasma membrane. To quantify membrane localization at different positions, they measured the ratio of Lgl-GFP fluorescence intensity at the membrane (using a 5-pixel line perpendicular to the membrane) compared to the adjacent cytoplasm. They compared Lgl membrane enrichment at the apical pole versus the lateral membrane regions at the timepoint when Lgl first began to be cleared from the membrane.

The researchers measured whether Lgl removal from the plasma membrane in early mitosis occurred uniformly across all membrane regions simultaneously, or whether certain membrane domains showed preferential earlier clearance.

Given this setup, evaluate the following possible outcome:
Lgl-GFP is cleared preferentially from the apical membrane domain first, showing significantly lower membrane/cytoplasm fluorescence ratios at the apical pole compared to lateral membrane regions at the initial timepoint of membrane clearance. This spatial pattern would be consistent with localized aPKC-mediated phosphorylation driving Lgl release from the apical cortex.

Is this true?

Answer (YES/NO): YES